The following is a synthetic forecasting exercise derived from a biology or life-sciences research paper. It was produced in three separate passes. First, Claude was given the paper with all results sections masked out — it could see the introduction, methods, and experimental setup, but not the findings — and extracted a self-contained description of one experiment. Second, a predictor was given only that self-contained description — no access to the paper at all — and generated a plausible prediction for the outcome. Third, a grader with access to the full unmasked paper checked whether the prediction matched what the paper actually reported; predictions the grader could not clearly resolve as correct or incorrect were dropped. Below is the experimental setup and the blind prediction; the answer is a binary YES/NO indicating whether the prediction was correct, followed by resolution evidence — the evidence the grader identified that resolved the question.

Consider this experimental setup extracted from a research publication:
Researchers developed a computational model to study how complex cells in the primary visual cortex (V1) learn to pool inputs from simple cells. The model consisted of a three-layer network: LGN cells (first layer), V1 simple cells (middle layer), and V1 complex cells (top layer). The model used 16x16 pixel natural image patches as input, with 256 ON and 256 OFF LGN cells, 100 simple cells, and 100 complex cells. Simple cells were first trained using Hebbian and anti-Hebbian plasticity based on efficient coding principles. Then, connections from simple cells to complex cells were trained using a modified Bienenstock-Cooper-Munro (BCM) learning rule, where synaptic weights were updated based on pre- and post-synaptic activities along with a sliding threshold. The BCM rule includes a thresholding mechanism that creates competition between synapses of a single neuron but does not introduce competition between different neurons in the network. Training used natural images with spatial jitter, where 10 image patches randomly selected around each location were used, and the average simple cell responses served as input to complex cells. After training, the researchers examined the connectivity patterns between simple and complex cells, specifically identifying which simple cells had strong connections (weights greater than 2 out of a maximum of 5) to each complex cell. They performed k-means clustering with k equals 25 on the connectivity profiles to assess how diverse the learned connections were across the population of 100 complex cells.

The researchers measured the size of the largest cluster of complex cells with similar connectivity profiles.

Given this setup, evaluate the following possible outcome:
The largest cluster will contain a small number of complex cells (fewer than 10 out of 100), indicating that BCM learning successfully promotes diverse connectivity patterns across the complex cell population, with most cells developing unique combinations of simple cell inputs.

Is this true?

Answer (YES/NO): NO